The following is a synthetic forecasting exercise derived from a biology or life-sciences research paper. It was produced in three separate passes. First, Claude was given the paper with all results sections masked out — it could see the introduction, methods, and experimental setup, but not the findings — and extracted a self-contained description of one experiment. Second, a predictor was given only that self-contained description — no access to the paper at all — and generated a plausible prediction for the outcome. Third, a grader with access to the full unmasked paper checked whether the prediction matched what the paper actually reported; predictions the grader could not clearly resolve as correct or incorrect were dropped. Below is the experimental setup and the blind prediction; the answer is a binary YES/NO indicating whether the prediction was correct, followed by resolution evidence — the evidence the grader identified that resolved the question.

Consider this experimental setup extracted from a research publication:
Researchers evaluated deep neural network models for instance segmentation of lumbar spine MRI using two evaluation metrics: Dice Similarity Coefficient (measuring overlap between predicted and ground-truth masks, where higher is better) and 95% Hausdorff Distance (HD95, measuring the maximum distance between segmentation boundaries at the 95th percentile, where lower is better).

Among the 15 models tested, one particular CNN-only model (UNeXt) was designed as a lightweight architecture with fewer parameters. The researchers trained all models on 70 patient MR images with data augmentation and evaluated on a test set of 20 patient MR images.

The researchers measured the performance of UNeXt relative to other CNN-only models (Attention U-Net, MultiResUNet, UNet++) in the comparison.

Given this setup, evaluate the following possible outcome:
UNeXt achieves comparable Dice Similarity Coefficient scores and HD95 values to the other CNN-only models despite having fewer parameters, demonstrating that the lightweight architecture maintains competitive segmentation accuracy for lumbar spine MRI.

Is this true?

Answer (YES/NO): NO